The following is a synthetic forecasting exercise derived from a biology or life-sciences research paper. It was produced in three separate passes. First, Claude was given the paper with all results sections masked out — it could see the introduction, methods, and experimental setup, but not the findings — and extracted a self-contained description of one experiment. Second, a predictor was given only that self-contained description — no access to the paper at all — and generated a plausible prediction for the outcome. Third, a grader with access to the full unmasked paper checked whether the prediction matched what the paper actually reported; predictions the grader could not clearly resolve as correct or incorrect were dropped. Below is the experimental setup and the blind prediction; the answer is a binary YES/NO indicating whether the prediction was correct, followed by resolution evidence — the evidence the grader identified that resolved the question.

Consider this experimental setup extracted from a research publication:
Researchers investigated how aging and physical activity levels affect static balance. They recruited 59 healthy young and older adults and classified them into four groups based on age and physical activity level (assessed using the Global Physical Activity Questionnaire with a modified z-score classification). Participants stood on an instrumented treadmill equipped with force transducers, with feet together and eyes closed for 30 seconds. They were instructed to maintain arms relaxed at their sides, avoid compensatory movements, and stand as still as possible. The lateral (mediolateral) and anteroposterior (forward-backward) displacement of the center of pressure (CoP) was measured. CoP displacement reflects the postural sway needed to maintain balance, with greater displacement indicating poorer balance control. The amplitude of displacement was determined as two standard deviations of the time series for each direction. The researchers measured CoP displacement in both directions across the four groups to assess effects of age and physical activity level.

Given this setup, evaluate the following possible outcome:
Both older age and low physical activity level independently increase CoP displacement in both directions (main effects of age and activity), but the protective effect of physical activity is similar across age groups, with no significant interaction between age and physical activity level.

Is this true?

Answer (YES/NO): NO